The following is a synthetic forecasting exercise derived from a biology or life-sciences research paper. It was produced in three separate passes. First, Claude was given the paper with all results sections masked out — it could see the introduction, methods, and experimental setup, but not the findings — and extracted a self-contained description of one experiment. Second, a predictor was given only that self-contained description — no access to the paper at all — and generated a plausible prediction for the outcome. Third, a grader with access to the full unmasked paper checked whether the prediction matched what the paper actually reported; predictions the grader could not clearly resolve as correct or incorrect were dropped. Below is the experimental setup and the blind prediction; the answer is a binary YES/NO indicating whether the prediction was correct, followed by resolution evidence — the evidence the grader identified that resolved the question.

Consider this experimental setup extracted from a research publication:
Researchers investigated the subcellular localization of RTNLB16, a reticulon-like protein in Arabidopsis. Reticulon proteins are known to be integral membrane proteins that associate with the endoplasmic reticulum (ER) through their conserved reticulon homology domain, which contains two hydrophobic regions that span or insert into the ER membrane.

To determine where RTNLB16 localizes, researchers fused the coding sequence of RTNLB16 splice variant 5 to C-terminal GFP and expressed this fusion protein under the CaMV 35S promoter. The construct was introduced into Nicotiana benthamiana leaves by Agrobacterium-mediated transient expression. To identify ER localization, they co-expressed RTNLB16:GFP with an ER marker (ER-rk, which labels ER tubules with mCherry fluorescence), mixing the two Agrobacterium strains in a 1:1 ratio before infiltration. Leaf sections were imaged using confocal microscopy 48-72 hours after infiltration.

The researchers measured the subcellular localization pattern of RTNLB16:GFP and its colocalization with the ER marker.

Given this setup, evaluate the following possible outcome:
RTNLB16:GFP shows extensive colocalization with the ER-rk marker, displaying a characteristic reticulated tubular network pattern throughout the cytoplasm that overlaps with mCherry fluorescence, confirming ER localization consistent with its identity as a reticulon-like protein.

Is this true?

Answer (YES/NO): NO